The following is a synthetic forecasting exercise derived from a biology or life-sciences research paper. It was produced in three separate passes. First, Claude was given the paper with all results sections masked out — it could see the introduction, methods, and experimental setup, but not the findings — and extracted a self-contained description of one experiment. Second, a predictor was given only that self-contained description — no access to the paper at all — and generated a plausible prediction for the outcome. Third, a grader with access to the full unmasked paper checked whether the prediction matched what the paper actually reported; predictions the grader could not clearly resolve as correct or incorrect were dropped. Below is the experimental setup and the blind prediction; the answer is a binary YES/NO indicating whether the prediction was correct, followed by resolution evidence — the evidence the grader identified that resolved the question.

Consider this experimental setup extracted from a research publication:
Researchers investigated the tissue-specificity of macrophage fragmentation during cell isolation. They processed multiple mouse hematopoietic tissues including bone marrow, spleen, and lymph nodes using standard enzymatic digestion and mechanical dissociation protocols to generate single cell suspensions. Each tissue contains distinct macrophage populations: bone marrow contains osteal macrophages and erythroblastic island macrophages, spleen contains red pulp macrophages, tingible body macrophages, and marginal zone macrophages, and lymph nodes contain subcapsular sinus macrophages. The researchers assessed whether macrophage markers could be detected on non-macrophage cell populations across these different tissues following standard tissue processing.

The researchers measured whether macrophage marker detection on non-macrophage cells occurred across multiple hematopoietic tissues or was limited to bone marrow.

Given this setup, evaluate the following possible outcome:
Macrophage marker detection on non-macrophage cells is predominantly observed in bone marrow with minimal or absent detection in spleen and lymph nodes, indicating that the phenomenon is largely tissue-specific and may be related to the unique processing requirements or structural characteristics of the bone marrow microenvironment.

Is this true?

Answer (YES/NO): NO